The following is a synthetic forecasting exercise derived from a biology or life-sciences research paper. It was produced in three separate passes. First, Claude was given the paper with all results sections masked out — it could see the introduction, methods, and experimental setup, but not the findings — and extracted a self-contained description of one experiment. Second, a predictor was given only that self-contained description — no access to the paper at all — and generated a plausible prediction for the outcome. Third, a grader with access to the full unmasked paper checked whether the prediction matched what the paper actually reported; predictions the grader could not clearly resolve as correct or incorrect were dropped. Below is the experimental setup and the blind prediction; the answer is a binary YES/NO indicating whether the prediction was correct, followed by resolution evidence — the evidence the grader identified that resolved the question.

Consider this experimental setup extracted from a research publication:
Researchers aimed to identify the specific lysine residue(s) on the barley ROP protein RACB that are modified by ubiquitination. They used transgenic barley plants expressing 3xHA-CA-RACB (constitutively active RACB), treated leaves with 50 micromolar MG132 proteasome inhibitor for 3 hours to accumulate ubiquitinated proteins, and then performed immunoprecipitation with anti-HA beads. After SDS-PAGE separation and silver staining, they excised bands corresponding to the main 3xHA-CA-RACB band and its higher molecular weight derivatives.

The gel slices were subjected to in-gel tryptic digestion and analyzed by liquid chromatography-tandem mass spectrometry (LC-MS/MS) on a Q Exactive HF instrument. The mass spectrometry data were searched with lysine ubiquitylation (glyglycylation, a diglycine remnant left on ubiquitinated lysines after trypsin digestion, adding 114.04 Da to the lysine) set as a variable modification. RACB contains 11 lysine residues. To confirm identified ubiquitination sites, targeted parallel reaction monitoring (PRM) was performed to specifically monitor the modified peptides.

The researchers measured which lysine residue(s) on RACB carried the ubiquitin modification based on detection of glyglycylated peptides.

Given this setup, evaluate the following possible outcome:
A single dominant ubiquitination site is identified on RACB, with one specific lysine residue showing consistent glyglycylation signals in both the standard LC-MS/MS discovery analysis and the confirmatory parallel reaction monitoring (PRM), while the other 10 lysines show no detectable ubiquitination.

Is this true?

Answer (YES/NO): YES